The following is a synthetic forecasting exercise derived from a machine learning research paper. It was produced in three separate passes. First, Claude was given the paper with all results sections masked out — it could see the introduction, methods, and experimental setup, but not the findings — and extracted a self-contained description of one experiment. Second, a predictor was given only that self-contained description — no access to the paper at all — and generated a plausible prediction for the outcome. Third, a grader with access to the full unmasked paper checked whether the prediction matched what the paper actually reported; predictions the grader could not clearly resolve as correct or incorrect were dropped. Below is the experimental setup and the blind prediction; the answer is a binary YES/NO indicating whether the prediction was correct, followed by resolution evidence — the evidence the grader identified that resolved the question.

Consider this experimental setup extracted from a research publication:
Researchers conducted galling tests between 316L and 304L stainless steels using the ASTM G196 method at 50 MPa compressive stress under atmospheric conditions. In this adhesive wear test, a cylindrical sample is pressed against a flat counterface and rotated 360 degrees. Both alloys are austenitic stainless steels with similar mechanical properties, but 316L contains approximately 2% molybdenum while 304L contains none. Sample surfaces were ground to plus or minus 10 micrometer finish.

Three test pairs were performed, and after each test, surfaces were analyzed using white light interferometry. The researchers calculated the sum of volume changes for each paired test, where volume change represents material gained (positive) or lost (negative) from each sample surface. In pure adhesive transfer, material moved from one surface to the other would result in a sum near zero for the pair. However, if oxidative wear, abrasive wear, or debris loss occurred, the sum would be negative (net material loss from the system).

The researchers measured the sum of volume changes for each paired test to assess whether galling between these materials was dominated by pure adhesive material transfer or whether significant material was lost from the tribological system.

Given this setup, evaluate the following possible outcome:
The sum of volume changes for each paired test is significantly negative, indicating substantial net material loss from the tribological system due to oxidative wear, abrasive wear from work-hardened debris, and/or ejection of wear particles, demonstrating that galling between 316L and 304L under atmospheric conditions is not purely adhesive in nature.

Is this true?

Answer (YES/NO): NO